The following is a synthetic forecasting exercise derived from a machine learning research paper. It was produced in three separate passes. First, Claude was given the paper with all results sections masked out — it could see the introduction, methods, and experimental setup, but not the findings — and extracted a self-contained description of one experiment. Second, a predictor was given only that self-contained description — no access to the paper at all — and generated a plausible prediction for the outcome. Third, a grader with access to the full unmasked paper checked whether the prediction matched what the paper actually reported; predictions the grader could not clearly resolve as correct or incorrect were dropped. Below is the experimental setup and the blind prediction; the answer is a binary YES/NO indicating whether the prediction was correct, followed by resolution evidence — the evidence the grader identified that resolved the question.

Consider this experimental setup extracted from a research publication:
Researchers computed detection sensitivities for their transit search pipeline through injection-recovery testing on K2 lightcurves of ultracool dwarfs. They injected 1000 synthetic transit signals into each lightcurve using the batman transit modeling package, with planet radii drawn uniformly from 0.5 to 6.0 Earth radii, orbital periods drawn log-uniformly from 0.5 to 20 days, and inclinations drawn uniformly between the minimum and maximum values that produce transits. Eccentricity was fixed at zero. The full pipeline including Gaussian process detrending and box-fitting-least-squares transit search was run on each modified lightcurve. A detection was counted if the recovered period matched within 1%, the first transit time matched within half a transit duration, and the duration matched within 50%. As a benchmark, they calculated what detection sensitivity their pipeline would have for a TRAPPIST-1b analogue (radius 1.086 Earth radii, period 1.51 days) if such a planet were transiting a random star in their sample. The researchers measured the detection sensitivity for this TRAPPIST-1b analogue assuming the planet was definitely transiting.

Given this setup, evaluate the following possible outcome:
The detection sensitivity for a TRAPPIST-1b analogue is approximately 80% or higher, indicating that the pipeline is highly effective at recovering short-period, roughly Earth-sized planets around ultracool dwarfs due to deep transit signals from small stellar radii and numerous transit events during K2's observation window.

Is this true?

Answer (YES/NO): NO